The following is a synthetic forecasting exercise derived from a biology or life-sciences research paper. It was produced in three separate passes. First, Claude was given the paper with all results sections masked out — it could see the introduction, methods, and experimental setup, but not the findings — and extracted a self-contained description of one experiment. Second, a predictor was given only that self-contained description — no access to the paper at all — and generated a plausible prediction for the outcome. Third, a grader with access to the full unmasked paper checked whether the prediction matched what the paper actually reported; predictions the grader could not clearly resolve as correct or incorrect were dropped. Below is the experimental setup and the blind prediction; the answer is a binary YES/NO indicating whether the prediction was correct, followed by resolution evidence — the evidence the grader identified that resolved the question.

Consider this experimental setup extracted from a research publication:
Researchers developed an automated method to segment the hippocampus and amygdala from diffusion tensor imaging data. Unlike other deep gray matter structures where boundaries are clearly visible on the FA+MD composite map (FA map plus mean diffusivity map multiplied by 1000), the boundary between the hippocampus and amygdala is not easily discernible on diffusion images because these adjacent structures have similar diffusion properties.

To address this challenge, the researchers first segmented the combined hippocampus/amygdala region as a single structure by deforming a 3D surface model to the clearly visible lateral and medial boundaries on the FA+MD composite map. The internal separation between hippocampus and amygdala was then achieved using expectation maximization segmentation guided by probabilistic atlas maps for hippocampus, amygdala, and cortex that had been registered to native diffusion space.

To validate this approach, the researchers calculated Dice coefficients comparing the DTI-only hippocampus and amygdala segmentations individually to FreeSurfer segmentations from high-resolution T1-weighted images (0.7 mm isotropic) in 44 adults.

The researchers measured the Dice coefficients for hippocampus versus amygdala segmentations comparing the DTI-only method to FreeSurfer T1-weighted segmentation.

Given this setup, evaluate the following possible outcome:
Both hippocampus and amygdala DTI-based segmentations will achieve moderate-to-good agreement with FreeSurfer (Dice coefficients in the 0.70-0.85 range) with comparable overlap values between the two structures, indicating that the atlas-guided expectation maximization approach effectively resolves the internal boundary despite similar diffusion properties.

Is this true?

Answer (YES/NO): NO